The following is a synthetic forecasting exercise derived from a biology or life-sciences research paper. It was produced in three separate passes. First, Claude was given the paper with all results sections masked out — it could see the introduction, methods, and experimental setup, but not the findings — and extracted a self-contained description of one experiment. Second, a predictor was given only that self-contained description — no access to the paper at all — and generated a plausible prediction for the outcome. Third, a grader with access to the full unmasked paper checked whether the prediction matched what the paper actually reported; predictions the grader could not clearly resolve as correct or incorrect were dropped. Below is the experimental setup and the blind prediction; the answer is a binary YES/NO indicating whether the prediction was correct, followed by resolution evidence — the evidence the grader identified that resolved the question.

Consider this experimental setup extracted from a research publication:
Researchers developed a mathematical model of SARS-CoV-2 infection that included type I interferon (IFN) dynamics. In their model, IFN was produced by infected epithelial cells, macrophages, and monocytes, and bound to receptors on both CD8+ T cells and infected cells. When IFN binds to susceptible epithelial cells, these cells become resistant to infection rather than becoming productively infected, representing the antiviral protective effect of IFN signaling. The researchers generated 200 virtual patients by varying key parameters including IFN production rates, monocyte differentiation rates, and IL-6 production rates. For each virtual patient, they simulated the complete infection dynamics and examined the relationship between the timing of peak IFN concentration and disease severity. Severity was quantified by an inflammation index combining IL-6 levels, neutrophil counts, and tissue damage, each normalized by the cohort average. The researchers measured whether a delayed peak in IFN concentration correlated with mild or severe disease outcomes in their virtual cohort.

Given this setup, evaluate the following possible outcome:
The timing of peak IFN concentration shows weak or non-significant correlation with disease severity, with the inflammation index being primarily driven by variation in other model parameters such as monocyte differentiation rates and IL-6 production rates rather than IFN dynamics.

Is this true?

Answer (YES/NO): NO